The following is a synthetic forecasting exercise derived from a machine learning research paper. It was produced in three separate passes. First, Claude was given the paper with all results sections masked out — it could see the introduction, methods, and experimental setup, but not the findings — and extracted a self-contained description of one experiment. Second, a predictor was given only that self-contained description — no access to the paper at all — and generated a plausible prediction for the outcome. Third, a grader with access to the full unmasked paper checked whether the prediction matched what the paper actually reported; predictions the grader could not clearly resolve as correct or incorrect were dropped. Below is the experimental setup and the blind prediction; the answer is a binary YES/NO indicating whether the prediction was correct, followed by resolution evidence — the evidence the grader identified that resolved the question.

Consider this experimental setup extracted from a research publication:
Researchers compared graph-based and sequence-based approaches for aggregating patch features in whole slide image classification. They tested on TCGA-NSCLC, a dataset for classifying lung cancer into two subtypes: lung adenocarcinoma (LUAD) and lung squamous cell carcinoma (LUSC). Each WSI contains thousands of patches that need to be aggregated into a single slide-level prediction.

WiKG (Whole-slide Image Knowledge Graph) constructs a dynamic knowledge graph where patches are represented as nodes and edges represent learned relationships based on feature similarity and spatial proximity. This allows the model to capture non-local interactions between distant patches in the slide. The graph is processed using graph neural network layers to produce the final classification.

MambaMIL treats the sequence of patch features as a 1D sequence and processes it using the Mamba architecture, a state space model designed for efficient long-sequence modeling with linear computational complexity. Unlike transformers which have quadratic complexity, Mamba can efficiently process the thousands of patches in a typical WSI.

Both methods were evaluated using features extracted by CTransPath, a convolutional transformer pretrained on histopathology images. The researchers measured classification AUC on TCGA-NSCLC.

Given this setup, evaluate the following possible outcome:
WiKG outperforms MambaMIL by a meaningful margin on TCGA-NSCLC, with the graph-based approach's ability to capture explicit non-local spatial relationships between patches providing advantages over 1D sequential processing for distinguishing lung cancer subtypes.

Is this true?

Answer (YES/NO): NO